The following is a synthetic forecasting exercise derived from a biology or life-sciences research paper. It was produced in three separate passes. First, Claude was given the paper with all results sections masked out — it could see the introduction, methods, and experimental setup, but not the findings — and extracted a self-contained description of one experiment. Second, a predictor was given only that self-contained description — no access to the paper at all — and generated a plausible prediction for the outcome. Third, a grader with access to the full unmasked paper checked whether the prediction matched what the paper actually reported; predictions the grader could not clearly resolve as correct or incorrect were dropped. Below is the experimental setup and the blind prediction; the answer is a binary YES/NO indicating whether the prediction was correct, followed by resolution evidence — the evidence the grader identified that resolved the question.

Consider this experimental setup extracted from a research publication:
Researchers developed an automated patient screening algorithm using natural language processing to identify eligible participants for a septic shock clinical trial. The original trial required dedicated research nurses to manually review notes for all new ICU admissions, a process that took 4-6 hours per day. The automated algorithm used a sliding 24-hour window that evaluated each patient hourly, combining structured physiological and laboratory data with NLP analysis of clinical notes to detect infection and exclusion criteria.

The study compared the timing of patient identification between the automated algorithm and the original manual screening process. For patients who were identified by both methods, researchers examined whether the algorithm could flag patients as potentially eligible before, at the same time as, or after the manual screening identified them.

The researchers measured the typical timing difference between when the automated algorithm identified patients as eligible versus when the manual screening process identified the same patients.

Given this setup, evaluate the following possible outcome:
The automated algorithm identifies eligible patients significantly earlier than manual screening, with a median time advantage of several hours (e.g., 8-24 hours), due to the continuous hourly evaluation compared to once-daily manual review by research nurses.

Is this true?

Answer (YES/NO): NO